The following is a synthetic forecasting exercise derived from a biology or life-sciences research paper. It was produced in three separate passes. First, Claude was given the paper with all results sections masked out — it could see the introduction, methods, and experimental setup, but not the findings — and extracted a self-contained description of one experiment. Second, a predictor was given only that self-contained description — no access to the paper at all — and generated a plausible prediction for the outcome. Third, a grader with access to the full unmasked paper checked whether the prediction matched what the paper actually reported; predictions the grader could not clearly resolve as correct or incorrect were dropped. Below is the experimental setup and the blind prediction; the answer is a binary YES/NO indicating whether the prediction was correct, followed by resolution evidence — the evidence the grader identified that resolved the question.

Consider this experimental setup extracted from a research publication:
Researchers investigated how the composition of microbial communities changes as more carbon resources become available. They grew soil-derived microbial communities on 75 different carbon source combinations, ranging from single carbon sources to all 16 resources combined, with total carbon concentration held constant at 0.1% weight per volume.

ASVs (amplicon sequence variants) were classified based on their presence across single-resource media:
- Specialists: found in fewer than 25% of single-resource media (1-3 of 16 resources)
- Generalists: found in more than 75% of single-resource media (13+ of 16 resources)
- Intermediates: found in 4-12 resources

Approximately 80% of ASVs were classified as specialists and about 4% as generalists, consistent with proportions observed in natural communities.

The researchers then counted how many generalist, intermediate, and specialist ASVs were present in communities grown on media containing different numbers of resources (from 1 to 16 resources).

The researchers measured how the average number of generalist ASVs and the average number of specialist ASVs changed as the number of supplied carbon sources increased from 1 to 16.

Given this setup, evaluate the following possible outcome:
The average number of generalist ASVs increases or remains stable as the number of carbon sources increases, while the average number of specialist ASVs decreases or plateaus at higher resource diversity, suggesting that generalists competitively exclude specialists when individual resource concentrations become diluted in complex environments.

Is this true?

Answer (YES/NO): NO